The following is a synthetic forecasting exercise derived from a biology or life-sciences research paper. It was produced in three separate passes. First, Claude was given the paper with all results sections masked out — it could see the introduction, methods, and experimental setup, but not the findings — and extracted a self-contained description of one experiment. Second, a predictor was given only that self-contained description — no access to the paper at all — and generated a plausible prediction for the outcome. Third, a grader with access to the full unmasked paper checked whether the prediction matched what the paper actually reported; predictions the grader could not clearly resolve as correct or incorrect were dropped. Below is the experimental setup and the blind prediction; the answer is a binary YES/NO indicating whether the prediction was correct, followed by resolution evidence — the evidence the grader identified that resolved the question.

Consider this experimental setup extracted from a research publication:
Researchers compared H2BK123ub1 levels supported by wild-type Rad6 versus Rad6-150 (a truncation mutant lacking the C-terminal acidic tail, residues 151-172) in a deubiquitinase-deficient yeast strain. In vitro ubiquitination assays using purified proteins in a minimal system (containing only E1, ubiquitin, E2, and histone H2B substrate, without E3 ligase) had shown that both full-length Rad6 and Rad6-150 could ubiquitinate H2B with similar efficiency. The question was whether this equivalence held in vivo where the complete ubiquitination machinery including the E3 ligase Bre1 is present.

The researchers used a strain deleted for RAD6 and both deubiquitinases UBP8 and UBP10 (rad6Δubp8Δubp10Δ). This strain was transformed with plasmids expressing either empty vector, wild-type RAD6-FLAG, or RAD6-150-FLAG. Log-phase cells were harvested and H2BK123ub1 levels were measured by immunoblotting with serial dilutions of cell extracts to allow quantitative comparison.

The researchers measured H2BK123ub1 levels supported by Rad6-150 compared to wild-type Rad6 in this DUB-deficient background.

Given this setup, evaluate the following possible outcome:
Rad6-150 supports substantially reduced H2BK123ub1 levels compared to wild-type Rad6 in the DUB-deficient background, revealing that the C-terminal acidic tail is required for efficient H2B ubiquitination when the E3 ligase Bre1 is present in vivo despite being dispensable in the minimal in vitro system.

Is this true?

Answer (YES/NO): NO